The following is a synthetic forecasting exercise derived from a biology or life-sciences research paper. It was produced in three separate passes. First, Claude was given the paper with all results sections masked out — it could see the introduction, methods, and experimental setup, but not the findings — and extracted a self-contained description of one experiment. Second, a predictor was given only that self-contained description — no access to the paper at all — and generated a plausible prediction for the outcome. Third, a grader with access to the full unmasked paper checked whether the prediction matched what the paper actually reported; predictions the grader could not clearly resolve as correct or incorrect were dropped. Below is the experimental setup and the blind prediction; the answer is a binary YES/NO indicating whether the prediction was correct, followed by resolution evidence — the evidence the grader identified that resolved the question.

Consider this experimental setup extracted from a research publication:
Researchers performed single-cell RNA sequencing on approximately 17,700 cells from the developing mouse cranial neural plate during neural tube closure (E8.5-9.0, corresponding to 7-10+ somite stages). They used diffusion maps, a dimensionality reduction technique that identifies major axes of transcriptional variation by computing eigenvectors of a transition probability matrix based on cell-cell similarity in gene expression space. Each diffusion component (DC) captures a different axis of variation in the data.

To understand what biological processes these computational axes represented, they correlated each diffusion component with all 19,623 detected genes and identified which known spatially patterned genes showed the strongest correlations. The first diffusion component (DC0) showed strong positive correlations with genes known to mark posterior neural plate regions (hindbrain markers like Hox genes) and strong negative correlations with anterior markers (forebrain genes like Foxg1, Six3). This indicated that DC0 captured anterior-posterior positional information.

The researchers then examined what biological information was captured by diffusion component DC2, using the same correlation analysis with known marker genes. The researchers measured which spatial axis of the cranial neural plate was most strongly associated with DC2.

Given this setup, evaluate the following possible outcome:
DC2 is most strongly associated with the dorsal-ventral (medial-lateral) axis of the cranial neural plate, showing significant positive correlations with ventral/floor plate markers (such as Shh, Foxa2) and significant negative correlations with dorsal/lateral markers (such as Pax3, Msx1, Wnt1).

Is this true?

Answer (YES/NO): NO